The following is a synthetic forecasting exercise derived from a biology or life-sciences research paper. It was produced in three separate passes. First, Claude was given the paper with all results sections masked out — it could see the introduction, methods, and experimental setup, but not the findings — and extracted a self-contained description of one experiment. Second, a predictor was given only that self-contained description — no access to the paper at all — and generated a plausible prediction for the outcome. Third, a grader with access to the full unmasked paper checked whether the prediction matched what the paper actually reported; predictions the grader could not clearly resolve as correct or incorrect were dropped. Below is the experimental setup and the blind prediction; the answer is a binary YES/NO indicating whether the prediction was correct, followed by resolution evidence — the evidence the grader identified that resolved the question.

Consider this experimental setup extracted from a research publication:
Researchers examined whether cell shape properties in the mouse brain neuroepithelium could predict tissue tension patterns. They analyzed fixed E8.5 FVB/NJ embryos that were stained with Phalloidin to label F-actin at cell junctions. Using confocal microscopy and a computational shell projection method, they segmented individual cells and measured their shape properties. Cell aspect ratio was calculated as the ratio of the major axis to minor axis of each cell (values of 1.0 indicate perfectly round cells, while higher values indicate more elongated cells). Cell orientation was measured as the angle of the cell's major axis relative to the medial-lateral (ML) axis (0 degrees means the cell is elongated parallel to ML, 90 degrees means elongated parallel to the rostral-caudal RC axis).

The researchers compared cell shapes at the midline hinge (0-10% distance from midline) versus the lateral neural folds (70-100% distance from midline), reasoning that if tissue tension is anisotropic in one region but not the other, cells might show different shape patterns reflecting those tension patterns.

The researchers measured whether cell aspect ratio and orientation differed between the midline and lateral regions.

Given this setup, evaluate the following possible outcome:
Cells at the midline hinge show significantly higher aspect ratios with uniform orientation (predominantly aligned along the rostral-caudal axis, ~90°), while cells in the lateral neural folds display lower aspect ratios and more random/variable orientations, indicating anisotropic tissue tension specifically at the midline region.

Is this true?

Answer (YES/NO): NO